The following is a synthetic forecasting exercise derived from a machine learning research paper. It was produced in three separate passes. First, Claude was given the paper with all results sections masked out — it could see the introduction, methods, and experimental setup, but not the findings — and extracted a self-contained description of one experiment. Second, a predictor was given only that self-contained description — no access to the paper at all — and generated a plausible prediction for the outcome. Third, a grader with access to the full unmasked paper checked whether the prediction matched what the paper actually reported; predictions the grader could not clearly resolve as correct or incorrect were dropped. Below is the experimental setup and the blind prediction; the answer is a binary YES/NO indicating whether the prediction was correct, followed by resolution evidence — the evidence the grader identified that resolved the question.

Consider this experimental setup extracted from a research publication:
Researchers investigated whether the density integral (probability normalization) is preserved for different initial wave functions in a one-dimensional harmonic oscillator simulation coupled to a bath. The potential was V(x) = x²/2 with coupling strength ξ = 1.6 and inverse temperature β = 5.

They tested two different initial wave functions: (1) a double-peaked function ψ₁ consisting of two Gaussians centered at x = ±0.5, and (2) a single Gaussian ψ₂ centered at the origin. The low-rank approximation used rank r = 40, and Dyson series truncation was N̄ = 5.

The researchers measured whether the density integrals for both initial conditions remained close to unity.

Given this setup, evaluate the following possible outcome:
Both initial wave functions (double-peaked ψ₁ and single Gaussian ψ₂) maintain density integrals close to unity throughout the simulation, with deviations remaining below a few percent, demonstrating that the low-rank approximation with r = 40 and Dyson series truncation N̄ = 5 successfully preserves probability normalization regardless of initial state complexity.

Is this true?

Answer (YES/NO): YES